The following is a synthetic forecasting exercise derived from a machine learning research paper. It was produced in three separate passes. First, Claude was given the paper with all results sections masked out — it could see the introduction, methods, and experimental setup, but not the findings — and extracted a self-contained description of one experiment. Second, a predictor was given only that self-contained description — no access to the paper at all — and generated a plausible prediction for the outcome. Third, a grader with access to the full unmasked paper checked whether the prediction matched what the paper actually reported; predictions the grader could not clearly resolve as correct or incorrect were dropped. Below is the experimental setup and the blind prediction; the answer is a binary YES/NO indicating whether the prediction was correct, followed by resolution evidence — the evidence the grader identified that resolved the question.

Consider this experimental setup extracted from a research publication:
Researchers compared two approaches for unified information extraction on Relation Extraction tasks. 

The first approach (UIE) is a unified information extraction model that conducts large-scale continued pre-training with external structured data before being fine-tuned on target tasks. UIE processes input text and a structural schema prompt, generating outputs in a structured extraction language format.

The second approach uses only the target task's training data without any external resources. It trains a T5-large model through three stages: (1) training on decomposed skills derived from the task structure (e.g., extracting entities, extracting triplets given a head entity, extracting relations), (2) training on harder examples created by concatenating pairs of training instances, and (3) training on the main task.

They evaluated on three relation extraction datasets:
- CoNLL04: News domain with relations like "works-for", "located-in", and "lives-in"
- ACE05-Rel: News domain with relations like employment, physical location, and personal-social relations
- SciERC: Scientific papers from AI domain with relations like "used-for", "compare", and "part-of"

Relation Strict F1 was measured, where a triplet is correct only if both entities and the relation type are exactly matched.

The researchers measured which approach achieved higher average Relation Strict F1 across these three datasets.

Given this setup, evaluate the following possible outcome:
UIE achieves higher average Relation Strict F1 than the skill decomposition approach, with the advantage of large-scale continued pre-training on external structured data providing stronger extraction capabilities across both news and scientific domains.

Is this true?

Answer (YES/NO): NO